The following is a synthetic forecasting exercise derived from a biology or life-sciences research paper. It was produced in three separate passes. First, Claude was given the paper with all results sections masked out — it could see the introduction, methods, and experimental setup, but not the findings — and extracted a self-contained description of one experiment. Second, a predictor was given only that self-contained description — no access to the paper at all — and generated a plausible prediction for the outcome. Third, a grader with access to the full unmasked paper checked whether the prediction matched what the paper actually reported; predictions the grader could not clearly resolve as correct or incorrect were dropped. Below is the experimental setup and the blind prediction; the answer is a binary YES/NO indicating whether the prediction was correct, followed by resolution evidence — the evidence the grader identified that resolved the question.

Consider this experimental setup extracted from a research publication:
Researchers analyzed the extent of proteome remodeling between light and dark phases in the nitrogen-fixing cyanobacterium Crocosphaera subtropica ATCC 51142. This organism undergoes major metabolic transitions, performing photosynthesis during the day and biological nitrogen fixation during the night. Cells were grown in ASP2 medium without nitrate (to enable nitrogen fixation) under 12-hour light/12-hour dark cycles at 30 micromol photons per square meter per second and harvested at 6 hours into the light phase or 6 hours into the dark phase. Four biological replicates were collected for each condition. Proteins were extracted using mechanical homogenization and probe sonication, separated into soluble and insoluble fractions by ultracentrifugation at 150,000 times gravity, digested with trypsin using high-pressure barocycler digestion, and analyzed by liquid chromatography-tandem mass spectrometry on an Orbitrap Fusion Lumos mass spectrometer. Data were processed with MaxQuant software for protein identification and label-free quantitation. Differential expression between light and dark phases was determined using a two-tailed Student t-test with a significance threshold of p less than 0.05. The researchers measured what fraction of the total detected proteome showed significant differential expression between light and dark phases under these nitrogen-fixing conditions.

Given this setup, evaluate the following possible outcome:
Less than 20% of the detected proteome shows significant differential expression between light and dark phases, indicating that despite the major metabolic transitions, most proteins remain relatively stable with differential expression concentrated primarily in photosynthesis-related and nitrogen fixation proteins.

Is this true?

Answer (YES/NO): NO